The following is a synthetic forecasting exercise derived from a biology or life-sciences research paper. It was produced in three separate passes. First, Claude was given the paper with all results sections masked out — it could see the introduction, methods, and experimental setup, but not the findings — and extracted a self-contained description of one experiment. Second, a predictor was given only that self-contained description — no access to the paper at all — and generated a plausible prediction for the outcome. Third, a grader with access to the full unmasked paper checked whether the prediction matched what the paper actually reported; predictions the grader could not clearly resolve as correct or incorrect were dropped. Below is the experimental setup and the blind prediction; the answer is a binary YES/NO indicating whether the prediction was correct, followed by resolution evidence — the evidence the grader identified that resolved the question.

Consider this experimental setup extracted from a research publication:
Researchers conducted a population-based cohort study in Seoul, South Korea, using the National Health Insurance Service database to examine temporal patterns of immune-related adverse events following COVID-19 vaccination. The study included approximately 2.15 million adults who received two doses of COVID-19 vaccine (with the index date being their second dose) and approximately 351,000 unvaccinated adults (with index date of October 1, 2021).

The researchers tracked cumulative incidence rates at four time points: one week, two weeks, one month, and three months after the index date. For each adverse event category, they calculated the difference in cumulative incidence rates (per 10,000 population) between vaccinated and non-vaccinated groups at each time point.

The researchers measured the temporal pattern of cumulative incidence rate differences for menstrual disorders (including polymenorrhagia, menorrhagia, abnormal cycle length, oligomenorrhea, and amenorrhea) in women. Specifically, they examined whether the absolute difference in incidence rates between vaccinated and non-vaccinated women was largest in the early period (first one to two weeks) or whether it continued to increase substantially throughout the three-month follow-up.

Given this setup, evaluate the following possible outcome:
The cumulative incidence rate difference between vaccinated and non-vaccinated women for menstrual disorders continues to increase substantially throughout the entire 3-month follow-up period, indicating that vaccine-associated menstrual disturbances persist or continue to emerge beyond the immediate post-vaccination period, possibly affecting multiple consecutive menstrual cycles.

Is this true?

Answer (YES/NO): YES